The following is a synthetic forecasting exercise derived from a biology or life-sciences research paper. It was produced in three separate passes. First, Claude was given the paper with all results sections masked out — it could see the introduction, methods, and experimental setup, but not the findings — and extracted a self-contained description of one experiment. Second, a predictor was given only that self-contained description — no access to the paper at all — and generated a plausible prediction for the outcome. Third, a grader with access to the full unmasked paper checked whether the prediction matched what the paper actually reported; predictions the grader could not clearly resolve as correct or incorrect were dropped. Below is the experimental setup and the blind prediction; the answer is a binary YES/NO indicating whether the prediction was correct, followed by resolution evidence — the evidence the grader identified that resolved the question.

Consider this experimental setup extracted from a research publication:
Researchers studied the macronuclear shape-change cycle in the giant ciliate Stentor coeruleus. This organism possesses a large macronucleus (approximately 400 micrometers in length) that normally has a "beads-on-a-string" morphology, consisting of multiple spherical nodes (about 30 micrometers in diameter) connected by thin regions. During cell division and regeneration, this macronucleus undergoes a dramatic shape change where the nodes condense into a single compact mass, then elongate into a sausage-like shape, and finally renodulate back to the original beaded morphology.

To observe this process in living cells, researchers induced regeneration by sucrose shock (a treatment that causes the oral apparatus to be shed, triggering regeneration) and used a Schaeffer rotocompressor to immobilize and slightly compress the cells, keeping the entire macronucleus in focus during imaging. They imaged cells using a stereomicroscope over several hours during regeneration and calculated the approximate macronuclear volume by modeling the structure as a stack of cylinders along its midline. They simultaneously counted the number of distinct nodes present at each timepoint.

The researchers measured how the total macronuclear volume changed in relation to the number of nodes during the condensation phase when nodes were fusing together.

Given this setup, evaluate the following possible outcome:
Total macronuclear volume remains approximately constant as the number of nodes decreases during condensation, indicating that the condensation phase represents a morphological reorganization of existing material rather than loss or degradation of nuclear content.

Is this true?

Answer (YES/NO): NO